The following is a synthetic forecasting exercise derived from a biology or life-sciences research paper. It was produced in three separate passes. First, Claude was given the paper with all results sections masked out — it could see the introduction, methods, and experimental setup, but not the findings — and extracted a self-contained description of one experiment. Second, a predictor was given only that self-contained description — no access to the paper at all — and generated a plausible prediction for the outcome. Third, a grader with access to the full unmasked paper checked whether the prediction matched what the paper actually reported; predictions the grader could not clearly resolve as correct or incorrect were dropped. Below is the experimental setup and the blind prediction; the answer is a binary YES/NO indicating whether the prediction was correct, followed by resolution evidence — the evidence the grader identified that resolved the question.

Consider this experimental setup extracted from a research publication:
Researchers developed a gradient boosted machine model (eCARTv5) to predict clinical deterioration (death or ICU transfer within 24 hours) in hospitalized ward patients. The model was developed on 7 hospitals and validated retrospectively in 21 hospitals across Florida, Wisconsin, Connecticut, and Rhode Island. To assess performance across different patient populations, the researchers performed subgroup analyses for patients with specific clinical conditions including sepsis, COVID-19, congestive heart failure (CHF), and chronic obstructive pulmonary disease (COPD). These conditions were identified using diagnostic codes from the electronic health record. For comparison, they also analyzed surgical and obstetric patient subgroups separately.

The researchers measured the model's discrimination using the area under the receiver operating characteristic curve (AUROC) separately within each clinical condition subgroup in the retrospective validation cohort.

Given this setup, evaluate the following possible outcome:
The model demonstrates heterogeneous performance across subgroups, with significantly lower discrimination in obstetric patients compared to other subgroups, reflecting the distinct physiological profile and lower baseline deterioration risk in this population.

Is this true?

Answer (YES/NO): NO